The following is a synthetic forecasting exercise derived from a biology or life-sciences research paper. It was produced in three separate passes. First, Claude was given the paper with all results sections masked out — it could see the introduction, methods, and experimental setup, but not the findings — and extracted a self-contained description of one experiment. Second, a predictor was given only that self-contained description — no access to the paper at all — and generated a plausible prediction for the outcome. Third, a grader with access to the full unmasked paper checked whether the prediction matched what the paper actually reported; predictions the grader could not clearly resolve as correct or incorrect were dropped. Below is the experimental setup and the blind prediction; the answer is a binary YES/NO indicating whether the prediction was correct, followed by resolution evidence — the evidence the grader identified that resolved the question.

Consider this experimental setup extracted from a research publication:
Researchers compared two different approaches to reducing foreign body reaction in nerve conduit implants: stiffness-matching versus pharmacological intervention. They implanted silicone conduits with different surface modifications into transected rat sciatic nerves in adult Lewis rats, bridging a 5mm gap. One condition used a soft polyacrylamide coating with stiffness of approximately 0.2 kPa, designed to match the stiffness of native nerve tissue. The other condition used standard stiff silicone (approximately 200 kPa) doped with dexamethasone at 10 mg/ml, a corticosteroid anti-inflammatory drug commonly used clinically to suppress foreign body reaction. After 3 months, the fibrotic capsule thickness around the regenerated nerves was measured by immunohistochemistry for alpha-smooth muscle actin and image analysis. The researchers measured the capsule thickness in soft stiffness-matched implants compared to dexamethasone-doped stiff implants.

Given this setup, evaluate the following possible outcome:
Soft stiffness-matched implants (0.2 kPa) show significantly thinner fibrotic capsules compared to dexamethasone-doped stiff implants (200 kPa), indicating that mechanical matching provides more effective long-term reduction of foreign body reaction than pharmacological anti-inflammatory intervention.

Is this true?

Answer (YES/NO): NO